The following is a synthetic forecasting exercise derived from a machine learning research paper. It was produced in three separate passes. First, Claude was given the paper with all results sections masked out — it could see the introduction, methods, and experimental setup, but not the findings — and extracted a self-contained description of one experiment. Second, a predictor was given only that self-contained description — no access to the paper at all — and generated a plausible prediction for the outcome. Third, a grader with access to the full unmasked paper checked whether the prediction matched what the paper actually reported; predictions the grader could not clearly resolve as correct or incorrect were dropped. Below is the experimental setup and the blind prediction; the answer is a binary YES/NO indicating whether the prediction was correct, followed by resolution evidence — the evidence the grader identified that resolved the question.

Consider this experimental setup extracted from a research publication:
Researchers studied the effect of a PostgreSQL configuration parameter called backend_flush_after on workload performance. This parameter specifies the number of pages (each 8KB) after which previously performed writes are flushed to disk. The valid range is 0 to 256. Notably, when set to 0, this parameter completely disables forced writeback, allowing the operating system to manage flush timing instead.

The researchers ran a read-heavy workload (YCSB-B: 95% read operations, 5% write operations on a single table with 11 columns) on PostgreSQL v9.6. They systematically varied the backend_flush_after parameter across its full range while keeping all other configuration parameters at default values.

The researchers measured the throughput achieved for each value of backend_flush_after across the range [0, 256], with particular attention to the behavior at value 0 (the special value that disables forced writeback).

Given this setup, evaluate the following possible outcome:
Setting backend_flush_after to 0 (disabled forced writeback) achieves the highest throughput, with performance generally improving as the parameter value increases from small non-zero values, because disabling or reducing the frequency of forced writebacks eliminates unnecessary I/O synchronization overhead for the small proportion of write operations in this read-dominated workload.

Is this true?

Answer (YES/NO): YES